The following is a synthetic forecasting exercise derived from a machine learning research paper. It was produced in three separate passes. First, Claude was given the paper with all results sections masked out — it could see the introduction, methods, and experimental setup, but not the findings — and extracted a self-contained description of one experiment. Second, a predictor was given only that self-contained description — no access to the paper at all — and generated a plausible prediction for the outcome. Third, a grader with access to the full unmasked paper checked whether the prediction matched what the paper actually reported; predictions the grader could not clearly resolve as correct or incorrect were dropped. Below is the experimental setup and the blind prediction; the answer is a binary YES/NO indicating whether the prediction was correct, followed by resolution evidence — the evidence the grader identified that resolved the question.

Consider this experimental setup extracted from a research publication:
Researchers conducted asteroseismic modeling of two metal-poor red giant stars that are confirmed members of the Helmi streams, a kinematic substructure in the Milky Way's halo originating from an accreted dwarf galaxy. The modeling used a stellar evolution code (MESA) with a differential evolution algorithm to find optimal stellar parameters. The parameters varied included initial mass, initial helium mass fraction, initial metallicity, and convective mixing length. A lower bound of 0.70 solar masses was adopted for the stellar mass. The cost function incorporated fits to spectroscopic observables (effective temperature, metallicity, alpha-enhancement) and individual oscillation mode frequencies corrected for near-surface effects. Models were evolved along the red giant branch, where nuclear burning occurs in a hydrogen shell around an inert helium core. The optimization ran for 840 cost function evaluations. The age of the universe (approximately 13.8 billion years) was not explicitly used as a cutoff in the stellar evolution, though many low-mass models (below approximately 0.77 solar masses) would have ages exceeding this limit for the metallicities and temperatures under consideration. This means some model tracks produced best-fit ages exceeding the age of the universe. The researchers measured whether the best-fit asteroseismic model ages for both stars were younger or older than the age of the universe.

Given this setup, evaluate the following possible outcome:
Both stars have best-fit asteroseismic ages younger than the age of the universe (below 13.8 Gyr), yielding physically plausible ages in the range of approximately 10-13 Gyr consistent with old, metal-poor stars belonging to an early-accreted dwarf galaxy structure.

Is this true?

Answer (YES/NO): YES